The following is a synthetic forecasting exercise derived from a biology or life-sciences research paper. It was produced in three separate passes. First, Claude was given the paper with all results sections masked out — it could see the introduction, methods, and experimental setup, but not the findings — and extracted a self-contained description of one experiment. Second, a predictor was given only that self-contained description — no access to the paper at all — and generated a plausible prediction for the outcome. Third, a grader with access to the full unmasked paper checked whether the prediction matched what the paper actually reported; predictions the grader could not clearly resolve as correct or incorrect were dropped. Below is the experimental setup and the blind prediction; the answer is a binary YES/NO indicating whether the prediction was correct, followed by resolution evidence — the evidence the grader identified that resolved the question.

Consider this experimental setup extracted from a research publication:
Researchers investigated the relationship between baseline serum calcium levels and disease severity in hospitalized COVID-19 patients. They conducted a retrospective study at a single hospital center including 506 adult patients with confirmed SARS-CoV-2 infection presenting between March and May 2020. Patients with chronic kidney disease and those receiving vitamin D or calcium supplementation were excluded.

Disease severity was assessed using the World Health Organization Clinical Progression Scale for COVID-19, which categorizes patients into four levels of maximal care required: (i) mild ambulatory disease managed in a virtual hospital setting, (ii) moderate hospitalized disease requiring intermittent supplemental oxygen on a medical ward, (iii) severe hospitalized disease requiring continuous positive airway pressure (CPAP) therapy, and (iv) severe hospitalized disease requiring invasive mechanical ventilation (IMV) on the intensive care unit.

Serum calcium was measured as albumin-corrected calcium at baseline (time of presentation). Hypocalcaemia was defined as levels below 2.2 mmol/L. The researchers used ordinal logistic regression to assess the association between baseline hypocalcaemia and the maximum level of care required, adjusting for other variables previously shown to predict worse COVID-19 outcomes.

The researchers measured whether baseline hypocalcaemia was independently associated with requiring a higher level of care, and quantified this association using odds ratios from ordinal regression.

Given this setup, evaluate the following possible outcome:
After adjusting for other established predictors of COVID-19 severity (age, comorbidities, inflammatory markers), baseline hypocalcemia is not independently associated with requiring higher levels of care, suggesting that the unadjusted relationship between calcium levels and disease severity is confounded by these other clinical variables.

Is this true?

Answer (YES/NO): NO